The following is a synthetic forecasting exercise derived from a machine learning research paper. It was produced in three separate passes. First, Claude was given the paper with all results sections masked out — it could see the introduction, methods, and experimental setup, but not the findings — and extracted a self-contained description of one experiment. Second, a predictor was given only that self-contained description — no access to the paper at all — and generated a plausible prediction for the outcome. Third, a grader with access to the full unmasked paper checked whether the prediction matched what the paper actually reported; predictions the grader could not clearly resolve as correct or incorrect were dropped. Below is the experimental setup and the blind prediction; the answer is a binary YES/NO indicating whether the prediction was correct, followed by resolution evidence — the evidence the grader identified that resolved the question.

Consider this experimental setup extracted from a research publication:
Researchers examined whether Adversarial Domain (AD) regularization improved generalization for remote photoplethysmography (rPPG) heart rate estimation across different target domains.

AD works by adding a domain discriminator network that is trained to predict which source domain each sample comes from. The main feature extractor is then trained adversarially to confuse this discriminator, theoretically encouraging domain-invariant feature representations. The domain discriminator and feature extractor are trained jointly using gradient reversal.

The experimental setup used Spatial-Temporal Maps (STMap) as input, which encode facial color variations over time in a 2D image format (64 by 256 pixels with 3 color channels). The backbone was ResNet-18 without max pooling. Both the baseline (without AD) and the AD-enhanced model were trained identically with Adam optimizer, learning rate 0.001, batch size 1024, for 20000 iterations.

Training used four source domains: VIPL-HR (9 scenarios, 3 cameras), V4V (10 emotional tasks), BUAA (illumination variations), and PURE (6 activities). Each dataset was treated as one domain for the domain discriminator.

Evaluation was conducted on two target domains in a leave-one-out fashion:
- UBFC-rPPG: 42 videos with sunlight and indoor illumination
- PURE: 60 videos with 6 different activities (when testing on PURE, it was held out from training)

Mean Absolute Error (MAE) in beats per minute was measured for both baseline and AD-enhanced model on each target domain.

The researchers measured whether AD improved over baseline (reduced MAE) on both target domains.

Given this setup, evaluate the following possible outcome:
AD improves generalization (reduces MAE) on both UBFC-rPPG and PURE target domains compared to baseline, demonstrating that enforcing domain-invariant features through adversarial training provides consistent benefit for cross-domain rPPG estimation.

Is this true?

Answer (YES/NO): NO